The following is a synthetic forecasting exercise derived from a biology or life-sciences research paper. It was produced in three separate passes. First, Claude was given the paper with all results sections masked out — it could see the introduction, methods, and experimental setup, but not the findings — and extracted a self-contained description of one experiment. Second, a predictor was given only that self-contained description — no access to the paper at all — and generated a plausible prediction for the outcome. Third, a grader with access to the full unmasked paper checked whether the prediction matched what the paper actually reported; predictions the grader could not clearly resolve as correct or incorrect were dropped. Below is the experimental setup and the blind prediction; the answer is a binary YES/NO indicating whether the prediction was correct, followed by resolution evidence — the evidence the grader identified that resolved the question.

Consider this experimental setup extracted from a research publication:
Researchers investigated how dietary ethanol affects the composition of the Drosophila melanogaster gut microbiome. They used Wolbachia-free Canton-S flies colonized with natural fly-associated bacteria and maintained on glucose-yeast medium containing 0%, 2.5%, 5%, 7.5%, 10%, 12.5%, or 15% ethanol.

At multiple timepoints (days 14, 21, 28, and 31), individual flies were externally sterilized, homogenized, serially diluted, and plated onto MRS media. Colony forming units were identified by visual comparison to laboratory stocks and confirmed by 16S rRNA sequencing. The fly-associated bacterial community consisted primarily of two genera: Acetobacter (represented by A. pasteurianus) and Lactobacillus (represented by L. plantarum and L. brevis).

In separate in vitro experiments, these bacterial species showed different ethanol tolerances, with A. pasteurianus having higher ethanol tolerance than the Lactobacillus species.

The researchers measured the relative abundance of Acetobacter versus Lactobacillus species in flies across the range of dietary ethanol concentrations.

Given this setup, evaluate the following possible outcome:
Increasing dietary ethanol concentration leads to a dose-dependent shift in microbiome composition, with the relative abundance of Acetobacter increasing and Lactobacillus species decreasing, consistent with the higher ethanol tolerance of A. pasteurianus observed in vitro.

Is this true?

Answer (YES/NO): NO